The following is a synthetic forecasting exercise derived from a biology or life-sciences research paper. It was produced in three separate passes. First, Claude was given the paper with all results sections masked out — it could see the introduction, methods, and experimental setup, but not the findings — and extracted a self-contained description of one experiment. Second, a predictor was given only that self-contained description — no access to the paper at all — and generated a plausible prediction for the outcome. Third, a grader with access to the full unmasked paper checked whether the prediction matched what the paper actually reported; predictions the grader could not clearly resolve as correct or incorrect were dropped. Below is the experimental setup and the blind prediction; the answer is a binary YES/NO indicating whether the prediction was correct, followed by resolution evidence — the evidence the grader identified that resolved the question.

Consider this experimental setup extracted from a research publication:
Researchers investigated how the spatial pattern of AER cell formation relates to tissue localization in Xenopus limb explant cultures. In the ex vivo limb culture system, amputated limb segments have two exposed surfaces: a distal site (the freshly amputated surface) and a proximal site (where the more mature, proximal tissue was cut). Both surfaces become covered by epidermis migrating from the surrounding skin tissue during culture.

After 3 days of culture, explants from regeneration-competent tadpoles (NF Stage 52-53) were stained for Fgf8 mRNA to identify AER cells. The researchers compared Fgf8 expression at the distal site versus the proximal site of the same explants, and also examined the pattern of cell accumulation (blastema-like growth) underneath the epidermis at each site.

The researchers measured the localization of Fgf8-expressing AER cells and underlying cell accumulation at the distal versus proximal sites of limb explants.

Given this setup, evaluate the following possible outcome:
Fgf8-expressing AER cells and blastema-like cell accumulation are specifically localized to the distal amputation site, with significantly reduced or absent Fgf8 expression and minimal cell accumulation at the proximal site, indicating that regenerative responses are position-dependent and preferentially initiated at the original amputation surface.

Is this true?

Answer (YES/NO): YES